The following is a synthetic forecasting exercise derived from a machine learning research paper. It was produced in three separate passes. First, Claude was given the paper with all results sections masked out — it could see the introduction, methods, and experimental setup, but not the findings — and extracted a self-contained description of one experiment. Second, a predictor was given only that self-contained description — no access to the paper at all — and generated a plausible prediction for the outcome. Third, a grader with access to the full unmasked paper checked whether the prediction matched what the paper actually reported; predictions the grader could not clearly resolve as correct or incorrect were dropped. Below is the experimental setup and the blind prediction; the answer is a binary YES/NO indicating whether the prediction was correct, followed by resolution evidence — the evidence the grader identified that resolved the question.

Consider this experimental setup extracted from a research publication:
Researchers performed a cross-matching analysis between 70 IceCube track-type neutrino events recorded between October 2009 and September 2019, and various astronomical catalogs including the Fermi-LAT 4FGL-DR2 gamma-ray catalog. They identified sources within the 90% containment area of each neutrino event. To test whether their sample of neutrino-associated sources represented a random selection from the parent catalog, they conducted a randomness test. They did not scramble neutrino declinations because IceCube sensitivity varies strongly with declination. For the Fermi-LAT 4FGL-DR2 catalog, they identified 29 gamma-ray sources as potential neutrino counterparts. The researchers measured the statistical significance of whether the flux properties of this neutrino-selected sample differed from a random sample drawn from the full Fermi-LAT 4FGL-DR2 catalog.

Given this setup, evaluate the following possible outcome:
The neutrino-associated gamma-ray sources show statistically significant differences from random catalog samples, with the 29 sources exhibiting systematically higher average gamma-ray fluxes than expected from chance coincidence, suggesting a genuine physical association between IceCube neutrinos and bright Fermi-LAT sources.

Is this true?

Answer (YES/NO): NO